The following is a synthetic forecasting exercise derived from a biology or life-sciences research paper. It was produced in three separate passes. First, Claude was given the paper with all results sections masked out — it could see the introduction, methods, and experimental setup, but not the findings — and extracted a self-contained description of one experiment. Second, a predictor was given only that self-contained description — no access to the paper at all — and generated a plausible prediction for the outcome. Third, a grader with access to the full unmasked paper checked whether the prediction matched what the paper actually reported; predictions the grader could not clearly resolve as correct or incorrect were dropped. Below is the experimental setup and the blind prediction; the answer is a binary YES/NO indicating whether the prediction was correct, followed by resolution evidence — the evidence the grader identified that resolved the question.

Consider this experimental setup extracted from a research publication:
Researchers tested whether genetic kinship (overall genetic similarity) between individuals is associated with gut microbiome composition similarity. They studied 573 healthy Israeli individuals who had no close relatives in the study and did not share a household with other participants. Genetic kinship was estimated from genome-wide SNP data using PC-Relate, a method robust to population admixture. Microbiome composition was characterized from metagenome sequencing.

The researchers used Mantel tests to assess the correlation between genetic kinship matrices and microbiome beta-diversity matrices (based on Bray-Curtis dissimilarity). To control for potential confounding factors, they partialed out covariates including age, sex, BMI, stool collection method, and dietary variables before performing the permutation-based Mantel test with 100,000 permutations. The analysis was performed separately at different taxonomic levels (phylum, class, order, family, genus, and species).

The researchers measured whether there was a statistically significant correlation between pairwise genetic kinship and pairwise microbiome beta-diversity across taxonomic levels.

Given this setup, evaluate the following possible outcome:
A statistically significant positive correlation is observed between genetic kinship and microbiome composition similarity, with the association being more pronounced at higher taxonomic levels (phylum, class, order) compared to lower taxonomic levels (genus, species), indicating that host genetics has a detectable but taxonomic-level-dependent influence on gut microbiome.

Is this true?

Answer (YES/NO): NO